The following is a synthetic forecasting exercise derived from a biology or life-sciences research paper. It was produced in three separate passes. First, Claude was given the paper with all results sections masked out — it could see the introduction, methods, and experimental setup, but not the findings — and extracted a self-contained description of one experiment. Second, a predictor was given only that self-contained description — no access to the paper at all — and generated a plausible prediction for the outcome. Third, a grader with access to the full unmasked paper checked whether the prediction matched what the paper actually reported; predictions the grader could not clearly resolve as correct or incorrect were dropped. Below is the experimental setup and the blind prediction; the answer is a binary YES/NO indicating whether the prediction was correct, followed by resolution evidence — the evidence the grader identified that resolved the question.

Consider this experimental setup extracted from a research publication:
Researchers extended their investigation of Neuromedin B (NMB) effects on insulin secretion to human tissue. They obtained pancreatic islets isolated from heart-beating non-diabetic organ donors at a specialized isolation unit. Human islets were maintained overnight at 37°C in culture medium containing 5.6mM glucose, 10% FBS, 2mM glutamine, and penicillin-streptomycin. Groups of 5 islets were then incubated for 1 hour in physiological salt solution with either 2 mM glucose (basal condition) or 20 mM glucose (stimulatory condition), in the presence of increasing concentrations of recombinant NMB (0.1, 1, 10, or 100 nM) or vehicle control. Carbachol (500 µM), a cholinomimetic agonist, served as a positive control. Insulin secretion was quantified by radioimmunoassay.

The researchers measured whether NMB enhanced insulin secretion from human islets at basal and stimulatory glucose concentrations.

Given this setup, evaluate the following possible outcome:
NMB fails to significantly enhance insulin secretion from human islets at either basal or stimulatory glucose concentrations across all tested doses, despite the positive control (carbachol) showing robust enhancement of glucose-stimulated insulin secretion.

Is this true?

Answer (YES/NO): YES